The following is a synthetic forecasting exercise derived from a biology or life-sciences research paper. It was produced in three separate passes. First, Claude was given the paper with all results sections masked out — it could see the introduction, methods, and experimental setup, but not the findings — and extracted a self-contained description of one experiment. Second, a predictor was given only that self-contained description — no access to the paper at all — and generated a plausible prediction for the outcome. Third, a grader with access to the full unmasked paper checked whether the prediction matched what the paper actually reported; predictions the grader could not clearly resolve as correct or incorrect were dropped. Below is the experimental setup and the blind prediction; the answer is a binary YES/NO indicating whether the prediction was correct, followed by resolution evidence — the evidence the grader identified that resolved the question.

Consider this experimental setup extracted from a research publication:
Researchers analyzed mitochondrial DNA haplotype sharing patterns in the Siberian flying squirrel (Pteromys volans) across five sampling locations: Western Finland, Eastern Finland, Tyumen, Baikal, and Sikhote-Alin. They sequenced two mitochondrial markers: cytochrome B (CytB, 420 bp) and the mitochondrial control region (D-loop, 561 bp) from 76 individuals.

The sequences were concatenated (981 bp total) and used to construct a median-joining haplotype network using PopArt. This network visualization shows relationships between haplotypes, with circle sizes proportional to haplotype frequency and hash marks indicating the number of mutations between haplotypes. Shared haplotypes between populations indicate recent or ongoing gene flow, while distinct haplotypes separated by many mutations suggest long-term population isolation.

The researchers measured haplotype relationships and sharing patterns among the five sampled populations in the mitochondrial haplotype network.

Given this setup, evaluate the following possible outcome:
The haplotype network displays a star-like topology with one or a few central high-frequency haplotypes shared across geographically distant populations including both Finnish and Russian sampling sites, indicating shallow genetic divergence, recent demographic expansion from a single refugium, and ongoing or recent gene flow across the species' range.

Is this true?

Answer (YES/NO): NO